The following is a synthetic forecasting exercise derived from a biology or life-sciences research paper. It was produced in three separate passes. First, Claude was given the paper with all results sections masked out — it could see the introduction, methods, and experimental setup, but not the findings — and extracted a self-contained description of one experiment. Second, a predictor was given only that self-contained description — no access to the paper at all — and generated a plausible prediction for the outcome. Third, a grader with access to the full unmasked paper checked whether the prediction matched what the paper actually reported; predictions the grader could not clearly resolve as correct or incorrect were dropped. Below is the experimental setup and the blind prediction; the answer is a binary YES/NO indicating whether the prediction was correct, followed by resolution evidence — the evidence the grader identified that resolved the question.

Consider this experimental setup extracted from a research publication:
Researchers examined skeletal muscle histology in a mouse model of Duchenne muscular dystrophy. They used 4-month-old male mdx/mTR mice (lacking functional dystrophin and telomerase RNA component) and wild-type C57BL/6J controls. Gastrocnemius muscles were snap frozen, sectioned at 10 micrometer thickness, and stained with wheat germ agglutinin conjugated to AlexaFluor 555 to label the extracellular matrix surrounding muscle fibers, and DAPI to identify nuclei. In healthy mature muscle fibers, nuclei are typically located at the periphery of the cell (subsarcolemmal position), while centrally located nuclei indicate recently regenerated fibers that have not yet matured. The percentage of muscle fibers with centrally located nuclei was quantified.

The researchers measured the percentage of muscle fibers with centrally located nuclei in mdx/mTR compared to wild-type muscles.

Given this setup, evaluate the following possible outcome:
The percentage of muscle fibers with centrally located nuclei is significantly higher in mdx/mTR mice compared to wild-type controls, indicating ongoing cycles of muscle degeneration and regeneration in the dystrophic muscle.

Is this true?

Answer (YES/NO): YES